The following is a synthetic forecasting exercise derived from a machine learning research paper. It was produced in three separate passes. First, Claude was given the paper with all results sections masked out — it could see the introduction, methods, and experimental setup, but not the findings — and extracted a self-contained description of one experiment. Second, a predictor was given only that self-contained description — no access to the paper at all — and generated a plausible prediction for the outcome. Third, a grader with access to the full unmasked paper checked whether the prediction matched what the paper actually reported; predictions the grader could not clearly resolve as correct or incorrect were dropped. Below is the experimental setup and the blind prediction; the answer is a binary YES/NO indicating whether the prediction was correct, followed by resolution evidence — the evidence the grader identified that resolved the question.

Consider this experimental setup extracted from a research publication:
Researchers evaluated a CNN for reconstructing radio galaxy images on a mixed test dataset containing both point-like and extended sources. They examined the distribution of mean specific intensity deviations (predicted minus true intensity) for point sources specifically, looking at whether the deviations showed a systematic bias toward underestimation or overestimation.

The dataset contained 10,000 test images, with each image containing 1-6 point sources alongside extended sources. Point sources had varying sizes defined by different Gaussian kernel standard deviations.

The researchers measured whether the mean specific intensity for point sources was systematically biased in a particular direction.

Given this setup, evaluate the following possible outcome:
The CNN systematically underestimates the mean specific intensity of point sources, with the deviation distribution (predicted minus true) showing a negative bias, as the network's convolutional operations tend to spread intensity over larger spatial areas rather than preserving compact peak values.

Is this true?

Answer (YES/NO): YES